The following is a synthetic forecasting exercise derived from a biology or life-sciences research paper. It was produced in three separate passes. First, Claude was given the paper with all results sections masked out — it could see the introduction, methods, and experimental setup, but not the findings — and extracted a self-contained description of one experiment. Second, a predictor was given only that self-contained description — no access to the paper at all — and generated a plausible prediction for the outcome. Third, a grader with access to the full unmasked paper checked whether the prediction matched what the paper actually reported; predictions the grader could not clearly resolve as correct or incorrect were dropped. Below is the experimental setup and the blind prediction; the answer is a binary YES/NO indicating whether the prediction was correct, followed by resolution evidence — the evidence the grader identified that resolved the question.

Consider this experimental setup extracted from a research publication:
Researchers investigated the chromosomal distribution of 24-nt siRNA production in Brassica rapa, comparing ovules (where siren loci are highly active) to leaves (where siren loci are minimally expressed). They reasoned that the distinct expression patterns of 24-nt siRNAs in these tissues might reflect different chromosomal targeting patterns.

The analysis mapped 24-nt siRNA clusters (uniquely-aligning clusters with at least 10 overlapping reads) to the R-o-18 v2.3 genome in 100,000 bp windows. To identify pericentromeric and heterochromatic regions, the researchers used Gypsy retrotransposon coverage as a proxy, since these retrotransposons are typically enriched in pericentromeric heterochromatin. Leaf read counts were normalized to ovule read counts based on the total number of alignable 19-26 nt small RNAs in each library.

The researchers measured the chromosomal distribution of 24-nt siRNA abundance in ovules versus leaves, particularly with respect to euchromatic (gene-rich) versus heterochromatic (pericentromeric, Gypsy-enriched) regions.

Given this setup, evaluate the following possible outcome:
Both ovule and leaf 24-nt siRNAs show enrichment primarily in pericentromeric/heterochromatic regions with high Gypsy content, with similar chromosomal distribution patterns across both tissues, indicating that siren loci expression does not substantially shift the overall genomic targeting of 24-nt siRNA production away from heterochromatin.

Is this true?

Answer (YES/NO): NO